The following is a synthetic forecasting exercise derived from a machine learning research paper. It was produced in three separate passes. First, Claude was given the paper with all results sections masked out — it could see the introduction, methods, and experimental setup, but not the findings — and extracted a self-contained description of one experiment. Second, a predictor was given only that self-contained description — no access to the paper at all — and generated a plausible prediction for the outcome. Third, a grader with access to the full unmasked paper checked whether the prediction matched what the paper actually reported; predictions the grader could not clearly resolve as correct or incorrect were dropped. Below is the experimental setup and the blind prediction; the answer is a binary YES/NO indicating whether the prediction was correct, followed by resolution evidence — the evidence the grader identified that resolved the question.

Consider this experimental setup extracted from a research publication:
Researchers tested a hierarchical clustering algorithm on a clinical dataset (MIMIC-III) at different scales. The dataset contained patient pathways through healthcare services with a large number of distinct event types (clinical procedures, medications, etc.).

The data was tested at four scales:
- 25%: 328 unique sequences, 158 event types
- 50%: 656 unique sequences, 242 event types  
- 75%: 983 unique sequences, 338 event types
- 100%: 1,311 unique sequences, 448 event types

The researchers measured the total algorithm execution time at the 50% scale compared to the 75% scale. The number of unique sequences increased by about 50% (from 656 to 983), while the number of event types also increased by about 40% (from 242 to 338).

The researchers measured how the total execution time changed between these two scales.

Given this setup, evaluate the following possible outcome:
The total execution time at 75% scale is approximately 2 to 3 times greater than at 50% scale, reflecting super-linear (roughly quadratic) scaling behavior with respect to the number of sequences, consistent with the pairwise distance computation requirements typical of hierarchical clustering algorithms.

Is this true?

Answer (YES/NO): YES